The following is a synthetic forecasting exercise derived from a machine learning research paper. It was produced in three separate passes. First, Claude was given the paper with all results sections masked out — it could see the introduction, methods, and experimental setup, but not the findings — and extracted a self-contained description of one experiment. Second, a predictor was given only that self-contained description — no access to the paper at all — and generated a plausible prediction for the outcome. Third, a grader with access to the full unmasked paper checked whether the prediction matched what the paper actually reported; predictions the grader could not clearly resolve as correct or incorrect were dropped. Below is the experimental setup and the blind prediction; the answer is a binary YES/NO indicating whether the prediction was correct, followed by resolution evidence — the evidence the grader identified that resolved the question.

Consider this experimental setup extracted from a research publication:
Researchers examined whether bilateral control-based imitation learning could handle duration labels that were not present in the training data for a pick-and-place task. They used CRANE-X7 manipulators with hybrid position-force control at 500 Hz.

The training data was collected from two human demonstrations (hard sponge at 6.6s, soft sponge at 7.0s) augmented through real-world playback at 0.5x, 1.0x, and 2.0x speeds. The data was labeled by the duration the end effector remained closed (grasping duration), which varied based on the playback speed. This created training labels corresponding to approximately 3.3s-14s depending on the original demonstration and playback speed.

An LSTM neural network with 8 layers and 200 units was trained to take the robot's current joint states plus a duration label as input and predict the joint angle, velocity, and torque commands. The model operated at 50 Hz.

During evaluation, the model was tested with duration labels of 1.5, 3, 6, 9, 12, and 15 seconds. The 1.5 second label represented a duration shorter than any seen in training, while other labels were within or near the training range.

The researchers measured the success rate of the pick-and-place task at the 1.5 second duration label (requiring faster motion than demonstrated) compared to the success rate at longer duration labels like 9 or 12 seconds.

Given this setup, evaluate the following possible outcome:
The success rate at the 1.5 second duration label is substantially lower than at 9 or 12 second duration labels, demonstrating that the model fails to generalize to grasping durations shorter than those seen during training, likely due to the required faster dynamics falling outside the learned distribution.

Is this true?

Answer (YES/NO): YES